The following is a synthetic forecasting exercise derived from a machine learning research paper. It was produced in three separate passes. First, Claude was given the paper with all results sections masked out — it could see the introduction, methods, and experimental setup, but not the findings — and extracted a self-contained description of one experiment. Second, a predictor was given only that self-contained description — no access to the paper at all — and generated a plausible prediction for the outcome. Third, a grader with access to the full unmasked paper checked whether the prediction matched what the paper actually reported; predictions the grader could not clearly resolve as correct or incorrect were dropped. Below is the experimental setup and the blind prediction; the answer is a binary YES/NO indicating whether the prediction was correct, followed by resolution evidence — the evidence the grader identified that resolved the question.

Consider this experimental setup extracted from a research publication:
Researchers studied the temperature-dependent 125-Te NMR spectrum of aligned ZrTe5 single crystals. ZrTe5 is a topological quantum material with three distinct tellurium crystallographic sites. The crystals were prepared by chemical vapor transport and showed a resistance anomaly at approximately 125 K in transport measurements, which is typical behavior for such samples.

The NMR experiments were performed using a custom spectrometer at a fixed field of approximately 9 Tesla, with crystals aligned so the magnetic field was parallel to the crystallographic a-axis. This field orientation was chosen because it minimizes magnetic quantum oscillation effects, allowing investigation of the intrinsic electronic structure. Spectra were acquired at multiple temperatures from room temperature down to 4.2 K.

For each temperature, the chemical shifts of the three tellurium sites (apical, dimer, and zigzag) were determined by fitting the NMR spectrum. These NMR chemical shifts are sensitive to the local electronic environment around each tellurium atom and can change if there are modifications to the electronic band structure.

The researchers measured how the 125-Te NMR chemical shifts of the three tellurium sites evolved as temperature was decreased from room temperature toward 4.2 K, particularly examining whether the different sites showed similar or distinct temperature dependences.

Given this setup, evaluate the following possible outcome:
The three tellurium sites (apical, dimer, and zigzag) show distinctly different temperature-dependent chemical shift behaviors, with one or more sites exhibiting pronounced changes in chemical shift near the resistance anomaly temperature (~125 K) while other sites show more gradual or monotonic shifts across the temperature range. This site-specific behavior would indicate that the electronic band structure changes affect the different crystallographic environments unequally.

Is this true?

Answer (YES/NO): NO